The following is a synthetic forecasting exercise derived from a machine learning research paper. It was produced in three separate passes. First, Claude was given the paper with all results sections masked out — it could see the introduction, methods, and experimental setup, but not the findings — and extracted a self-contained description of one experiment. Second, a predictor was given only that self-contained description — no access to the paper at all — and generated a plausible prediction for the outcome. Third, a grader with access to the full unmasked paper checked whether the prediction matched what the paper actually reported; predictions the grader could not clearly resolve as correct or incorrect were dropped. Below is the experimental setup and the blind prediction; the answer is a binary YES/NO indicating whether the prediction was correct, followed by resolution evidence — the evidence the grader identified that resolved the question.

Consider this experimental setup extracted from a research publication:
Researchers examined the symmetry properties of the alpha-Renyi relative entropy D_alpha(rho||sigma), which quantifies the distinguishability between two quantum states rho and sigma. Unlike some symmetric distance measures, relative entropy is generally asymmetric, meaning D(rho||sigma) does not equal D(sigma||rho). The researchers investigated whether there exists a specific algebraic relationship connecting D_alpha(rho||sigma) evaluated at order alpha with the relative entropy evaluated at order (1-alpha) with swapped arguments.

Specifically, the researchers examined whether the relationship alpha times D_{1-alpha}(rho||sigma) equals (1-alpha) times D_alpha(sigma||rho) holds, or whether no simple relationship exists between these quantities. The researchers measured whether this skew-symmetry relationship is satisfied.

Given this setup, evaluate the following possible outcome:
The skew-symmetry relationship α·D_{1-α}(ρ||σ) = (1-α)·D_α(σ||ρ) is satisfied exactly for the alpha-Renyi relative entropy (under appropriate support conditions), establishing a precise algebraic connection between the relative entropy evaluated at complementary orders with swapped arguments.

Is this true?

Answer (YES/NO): YES